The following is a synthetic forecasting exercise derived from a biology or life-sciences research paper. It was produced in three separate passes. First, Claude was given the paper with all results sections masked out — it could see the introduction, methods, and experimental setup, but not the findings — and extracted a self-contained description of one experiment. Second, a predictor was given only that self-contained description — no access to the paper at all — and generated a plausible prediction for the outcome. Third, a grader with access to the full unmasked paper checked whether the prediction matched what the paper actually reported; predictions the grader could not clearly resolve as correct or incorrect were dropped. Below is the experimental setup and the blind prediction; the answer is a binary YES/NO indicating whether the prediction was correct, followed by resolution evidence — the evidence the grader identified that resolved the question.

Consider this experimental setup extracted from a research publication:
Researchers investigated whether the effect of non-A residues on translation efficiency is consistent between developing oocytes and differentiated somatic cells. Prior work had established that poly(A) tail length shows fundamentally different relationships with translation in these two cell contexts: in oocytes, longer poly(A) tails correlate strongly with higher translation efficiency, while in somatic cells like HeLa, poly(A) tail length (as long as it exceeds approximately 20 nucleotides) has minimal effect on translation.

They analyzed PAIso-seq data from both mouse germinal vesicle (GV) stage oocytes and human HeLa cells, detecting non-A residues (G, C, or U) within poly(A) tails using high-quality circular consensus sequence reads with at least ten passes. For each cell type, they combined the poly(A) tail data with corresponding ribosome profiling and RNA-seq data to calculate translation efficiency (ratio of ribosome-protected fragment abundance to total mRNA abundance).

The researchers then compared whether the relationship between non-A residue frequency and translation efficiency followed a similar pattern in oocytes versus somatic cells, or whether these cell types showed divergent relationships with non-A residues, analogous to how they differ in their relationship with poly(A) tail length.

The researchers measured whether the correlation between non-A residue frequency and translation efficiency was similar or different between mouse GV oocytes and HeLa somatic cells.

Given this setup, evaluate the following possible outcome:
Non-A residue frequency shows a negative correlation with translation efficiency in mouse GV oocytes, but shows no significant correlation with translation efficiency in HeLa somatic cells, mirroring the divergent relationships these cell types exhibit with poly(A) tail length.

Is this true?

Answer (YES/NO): NO